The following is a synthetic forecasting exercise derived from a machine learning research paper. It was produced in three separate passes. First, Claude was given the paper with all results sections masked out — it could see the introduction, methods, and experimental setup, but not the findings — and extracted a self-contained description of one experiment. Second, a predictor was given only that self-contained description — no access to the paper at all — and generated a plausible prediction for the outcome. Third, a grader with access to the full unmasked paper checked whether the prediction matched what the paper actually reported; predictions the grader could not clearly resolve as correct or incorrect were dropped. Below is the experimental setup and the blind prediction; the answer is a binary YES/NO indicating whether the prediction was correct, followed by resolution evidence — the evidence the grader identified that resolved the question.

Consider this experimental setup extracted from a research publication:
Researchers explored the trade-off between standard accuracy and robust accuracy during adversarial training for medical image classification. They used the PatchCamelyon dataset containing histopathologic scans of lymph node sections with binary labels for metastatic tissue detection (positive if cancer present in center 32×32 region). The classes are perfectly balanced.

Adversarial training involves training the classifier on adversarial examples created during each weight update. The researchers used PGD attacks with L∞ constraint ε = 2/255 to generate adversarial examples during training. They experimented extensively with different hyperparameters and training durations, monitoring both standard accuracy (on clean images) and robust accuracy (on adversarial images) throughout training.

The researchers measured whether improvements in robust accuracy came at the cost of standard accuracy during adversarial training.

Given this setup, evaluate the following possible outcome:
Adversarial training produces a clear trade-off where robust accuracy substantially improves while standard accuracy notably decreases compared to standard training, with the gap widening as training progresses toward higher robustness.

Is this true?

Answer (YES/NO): YES